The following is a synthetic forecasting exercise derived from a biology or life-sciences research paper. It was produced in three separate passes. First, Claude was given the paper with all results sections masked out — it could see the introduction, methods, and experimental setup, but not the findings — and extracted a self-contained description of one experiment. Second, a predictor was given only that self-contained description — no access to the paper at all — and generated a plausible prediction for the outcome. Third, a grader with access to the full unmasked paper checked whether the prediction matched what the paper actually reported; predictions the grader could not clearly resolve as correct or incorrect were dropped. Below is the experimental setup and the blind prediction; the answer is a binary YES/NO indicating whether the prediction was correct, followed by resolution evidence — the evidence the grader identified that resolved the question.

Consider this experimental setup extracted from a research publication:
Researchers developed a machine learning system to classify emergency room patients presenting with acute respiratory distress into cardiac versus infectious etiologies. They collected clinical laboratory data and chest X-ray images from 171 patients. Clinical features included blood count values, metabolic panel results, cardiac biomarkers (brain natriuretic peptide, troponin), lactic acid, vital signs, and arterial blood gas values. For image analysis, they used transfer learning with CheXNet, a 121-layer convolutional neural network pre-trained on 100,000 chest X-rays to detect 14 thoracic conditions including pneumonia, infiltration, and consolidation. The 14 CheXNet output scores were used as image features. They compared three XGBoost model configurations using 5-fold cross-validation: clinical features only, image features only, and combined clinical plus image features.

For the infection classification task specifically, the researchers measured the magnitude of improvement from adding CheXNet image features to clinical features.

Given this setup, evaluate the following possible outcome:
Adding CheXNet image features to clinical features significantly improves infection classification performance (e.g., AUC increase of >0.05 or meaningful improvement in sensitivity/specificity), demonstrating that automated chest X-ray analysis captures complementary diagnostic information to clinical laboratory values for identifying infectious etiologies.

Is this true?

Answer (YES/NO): NO